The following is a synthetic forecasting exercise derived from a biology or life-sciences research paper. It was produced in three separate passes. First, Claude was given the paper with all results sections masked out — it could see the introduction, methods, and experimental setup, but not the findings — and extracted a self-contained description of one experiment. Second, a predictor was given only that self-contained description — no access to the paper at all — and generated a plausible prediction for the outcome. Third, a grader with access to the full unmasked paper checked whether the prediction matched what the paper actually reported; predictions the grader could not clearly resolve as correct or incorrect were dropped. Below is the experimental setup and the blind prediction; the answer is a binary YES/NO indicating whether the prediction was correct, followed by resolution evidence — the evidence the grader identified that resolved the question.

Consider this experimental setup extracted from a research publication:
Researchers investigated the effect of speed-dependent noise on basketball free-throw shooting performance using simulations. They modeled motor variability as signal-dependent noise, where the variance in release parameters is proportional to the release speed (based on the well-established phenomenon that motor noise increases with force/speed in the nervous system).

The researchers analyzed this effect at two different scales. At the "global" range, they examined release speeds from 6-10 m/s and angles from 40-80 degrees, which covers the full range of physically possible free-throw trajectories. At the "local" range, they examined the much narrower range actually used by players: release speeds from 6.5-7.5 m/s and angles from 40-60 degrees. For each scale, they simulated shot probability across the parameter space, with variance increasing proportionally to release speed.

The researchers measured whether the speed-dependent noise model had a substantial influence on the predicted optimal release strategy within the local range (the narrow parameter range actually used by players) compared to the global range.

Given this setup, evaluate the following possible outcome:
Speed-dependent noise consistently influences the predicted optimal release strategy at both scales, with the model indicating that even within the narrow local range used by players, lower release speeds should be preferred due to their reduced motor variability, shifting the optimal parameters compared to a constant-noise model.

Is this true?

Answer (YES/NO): NO